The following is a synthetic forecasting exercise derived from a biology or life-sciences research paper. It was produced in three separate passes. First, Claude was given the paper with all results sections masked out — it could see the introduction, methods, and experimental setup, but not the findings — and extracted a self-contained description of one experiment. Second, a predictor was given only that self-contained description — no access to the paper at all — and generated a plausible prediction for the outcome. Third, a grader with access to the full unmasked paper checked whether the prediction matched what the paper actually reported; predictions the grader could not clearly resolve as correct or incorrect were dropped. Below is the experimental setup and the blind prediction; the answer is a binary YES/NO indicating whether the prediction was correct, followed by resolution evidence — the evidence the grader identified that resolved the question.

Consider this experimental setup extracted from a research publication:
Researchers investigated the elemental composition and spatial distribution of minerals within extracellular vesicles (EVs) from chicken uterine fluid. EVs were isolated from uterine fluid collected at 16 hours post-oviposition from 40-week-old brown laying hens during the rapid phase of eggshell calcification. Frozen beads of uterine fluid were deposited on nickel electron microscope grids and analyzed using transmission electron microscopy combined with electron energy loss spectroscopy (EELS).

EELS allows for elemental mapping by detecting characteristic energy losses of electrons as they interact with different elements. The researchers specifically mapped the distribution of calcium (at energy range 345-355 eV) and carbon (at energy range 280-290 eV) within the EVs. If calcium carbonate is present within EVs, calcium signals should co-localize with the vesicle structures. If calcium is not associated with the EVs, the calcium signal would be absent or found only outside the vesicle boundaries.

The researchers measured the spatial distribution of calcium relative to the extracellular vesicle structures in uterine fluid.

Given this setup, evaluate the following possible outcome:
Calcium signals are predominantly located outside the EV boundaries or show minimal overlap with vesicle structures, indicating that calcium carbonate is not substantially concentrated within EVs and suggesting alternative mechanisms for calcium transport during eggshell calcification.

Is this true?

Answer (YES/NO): NO